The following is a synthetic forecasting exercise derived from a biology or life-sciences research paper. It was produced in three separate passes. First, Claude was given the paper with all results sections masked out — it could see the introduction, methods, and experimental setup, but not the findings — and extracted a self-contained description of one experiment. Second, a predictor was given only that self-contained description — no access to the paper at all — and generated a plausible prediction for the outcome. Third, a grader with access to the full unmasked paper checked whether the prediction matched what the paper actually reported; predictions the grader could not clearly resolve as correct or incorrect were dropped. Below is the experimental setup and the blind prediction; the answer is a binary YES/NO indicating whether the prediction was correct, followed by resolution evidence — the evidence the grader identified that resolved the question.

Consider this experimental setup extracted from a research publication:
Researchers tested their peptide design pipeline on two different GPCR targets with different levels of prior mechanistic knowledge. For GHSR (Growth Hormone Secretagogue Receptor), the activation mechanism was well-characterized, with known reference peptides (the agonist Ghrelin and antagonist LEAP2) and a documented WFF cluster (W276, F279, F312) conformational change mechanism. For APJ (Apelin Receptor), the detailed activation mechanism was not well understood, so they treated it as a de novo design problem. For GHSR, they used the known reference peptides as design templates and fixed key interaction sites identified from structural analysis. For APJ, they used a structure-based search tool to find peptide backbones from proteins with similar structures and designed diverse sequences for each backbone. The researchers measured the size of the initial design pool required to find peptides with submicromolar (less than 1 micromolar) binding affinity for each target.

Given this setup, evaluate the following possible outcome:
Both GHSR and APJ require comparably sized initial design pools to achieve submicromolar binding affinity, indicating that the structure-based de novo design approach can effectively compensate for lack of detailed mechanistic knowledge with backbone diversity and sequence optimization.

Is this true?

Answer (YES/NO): NO